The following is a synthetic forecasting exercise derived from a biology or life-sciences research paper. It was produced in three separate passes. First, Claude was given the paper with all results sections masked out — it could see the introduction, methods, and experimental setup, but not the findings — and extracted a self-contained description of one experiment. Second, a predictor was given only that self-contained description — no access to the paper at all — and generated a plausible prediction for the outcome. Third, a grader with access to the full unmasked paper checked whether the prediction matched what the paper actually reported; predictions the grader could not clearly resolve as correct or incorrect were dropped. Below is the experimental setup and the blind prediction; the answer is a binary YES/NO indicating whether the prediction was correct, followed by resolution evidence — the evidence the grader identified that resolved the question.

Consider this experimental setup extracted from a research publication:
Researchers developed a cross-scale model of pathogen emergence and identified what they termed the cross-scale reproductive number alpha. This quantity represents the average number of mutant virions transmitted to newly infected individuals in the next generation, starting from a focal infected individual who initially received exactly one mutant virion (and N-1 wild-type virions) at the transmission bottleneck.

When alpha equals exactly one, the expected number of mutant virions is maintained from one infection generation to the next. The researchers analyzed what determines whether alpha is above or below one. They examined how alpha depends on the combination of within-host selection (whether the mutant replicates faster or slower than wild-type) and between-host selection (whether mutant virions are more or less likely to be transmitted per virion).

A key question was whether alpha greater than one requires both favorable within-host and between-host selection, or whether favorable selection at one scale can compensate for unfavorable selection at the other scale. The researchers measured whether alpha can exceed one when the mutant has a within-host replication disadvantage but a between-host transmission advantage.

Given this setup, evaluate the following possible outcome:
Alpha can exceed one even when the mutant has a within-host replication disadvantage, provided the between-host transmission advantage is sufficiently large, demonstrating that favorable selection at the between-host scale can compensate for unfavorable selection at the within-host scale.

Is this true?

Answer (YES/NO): YES